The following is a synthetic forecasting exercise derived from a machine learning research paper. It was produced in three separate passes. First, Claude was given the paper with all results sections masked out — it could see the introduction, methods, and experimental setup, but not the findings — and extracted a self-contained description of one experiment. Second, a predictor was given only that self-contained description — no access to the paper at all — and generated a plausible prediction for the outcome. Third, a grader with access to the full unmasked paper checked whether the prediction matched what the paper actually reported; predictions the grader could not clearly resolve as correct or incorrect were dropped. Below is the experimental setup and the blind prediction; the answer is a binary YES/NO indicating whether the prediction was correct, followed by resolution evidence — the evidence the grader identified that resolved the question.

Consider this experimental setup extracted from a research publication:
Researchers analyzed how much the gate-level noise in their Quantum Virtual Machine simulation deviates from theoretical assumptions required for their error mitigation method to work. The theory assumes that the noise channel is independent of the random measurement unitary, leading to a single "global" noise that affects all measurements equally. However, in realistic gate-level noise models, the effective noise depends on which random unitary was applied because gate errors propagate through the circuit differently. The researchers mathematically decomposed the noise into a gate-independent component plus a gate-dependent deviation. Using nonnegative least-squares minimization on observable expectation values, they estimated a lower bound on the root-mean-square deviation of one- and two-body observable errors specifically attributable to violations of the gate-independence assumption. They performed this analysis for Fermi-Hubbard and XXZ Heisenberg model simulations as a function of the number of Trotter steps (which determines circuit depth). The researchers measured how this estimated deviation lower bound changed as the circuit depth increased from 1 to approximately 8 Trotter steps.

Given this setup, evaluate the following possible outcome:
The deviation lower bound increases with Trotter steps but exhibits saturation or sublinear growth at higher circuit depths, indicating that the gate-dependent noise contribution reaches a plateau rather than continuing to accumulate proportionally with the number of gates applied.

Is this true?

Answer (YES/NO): NO